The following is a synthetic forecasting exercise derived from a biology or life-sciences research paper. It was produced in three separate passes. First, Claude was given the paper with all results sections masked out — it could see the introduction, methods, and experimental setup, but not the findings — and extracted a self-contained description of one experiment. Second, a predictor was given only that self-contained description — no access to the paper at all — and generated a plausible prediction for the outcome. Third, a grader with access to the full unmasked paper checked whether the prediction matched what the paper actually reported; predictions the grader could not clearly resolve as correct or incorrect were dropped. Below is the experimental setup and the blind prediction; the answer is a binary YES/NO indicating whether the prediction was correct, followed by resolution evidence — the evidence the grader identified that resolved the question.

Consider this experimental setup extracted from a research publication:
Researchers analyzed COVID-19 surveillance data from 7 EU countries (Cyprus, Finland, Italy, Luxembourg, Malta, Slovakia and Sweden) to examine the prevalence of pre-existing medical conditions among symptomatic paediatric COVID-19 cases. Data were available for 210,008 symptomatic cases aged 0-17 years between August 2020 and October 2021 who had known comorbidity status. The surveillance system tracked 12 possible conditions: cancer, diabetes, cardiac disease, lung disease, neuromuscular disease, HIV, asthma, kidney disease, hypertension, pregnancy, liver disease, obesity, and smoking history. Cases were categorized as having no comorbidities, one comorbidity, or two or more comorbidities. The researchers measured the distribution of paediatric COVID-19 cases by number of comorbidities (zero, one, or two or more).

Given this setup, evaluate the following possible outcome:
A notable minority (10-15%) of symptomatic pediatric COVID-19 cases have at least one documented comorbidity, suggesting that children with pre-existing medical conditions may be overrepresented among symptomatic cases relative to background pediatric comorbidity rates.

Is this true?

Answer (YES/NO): NO